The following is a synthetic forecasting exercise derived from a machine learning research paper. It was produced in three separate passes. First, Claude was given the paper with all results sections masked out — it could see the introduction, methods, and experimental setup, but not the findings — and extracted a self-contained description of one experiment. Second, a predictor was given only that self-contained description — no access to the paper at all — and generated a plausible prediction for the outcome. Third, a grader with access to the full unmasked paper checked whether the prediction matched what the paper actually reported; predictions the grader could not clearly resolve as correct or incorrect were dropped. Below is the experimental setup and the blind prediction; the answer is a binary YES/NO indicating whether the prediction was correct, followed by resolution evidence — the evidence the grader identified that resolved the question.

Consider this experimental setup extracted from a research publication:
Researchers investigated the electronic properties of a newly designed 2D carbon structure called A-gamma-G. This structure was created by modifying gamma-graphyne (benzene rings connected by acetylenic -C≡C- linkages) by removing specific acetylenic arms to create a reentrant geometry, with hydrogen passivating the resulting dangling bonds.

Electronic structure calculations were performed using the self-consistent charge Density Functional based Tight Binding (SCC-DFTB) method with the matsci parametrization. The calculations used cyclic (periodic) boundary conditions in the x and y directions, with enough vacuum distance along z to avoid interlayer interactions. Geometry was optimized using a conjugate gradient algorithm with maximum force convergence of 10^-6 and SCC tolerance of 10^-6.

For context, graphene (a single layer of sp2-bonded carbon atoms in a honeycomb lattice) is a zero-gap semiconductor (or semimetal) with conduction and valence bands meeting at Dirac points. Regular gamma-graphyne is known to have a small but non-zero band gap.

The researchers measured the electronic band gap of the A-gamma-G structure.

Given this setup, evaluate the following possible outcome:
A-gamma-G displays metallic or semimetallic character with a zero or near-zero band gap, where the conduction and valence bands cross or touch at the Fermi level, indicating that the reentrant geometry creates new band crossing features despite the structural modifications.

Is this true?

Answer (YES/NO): NO